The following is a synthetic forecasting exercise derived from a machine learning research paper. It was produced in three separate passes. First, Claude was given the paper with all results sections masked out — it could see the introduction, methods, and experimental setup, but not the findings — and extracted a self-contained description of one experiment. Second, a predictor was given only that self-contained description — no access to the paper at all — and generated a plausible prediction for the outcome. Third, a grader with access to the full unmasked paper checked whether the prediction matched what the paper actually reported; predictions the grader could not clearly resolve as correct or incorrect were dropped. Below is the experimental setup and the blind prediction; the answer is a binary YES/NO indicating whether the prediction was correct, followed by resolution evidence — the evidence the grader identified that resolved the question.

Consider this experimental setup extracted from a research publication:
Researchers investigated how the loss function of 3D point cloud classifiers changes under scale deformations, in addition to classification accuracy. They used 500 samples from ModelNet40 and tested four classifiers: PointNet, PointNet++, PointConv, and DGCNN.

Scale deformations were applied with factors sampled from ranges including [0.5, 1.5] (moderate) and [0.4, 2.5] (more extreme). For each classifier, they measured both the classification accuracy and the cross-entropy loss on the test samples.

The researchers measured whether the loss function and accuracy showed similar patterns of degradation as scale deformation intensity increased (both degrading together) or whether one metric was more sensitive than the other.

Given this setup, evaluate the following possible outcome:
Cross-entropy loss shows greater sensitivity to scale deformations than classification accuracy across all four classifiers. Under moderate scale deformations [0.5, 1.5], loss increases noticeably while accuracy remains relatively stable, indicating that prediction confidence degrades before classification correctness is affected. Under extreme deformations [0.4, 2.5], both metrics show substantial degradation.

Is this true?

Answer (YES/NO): NO